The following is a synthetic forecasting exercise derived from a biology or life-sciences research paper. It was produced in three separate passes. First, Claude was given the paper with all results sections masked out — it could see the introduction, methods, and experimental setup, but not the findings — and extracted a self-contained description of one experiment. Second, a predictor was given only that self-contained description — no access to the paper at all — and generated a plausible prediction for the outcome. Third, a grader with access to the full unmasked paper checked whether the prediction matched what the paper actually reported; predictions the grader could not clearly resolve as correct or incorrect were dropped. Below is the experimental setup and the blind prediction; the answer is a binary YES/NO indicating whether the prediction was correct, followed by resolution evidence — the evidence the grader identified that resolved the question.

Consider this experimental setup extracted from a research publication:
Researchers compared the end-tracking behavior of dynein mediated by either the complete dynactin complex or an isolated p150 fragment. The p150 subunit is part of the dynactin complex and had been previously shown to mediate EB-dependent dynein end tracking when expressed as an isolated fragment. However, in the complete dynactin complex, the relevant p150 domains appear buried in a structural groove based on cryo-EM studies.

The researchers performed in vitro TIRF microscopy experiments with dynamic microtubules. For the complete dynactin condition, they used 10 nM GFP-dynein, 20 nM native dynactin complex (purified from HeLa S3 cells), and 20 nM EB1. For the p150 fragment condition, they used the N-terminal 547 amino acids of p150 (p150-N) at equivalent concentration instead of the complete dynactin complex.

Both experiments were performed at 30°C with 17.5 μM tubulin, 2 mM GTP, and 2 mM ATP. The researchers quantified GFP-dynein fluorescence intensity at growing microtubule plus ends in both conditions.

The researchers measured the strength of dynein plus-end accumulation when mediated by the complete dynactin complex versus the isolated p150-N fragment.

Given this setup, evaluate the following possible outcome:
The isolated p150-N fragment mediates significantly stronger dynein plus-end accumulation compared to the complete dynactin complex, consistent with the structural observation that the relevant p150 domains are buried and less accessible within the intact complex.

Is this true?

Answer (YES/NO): NO